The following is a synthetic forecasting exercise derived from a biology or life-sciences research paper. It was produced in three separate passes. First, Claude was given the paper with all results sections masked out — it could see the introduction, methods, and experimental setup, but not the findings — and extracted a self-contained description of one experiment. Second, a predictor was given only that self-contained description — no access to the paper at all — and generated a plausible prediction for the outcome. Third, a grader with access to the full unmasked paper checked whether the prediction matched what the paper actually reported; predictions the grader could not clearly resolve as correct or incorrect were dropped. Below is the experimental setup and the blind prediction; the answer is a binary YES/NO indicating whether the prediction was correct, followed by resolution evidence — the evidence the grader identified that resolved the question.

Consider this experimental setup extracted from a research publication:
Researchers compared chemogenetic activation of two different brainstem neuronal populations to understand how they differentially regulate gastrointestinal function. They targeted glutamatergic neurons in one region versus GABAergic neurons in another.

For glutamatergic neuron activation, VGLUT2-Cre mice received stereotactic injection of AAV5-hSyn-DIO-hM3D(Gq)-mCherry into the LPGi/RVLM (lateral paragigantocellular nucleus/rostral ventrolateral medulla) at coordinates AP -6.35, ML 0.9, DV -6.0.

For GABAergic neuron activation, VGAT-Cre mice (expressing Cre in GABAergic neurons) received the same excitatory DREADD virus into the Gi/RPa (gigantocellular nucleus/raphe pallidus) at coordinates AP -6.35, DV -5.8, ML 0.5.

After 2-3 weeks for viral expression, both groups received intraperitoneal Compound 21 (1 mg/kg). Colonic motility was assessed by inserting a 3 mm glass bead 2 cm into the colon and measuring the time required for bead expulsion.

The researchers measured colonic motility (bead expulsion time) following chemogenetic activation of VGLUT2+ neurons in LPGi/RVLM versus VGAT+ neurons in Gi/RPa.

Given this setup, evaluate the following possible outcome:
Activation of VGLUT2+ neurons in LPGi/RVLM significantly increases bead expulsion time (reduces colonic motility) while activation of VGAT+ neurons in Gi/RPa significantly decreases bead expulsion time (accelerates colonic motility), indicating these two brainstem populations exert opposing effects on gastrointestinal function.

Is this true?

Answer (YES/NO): NO